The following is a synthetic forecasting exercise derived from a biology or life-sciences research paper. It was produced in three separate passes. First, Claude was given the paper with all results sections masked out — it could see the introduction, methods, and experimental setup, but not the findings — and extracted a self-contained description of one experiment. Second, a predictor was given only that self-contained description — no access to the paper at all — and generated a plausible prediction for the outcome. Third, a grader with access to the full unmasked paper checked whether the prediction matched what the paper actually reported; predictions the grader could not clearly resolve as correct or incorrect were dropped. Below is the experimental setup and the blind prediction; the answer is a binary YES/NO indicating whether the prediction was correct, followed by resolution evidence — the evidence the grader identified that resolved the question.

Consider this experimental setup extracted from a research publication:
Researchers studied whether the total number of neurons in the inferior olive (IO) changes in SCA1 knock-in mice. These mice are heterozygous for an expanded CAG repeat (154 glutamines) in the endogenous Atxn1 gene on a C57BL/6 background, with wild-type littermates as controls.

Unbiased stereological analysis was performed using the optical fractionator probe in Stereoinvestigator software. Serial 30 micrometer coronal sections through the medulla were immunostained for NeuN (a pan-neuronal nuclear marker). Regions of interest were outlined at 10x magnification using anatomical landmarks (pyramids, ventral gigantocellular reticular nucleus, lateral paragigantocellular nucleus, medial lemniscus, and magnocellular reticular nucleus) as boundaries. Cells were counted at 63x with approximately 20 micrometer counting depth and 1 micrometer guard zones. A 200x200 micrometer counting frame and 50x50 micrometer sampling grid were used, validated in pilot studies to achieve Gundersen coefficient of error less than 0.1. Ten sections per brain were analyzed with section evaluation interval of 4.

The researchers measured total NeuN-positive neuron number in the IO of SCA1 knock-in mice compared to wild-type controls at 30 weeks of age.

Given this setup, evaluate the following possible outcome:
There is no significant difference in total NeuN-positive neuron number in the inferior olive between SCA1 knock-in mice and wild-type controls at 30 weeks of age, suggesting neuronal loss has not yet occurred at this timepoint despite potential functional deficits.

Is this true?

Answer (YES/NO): YES